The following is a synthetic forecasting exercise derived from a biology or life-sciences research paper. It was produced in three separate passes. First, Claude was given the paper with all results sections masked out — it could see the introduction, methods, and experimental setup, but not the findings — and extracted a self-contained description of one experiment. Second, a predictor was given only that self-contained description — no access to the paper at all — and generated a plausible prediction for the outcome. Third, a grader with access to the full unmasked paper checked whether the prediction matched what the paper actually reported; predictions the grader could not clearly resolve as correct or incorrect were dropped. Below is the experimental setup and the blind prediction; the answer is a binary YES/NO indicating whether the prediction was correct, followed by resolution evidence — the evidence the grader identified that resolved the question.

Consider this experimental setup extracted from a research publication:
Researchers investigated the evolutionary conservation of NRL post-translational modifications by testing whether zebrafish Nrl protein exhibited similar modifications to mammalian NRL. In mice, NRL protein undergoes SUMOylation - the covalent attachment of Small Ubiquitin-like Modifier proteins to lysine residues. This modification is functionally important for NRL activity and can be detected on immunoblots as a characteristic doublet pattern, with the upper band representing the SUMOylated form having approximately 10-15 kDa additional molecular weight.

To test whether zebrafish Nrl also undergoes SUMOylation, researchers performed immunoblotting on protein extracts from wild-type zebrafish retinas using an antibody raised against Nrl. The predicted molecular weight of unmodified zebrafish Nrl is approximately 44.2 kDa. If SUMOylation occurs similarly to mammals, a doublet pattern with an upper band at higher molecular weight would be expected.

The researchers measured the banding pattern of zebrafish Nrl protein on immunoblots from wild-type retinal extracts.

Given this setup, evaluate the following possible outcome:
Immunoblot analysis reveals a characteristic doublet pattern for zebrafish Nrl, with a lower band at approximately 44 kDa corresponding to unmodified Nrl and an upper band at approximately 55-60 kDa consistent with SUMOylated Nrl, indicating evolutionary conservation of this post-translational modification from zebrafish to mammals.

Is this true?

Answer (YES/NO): YES